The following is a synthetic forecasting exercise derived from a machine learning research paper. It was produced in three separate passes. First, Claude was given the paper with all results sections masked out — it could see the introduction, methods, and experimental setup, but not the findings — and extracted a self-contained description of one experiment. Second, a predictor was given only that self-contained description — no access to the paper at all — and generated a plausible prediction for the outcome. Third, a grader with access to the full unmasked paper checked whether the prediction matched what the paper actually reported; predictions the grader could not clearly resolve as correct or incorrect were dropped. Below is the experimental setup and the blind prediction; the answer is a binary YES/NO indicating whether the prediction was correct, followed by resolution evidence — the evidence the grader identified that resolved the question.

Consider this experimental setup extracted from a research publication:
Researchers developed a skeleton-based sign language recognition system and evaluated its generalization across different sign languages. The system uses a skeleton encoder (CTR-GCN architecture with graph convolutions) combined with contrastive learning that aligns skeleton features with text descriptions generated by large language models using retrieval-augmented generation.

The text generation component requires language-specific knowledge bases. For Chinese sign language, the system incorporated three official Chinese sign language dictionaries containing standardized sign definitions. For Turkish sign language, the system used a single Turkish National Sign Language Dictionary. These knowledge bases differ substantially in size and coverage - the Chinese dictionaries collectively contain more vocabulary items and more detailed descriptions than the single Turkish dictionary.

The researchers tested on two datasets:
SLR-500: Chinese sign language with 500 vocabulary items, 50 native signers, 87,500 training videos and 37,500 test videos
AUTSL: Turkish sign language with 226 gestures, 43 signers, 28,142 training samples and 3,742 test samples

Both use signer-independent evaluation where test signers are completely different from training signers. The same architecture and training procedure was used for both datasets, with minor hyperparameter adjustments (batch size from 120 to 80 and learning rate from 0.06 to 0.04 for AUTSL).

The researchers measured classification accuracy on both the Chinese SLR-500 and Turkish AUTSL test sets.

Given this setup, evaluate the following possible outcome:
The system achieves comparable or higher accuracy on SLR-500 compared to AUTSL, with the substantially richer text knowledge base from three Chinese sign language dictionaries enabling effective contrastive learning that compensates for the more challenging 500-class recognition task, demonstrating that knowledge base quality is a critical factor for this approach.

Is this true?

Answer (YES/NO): NO